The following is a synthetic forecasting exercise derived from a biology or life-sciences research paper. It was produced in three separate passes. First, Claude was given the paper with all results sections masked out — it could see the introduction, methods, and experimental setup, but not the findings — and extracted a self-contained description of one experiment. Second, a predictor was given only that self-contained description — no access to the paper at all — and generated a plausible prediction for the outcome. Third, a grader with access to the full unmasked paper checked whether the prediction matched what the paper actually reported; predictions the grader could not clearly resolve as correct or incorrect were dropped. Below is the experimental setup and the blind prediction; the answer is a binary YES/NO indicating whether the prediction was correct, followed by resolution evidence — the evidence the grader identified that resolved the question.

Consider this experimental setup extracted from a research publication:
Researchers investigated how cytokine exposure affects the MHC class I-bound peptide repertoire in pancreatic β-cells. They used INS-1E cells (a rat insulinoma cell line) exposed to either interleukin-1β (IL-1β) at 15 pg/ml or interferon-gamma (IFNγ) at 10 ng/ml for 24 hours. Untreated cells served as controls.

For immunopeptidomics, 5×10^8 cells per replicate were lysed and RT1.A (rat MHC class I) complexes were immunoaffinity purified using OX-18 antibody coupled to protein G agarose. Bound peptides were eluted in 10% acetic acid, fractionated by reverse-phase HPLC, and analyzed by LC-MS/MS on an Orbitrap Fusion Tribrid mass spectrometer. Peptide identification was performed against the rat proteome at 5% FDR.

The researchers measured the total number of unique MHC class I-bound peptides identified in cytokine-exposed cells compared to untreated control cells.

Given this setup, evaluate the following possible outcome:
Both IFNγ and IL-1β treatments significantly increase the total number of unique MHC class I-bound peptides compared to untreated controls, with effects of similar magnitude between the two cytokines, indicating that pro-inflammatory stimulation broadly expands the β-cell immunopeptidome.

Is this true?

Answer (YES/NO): NO